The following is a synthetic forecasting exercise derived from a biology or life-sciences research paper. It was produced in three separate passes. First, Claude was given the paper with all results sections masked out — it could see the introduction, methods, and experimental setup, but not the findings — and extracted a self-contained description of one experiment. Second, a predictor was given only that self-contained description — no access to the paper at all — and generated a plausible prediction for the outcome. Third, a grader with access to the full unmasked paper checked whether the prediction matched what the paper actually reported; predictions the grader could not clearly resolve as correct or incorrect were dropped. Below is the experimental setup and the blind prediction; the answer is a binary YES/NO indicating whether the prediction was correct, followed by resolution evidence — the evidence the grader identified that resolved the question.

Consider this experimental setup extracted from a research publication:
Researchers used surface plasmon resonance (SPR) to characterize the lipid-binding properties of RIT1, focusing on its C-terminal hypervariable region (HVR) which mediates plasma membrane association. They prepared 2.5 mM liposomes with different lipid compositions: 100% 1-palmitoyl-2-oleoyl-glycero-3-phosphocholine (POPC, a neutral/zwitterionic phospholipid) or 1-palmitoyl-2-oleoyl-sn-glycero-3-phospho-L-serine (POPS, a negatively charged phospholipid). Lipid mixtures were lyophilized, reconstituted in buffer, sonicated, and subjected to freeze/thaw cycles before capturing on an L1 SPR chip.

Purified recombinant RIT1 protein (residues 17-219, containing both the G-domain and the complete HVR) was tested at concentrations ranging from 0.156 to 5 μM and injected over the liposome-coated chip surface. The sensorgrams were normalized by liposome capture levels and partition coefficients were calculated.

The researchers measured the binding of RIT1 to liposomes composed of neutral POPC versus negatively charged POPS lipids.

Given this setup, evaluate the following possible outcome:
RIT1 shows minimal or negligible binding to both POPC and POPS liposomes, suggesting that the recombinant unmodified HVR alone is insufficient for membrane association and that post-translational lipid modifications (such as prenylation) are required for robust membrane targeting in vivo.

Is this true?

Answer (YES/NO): NO